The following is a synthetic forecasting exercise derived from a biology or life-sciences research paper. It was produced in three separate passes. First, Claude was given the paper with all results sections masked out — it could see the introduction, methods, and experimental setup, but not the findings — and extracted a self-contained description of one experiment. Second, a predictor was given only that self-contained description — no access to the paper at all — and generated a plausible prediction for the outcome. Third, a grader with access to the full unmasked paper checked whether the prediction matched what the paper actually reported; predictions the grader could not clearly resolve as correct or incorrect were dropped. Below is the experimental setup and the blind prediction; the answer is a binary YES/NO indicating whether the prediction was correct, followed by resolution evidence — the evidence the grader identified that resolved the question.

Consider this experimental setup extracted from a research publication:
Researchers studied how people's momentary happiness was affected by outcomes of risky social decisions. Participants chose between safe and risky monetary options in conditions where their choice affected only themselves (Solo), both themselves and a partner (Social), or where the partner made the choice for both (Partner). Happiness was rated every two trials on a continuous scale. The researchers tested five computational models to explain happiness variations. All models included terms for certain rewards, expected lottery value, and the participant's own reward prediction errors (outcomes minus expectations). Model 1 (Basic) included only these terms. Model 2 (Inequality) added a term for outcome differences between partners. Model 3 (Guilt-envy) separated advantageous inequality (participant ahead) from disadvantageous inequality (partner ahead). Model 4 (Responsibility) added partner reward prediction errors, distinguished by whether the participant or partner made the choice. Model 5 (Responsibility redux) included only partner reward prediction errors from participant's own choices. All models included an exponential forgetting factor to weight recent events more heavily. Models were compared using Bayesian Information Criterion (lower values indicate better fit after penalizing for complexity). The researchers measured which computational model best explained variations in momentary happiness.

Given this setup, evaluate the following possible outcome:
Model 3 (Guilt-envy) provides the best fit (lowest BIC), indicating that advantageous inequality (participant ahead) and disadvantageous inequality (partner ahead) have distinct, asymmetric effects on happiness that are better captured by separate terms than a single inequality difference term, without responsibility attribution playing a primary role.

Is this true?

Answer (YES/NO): NO